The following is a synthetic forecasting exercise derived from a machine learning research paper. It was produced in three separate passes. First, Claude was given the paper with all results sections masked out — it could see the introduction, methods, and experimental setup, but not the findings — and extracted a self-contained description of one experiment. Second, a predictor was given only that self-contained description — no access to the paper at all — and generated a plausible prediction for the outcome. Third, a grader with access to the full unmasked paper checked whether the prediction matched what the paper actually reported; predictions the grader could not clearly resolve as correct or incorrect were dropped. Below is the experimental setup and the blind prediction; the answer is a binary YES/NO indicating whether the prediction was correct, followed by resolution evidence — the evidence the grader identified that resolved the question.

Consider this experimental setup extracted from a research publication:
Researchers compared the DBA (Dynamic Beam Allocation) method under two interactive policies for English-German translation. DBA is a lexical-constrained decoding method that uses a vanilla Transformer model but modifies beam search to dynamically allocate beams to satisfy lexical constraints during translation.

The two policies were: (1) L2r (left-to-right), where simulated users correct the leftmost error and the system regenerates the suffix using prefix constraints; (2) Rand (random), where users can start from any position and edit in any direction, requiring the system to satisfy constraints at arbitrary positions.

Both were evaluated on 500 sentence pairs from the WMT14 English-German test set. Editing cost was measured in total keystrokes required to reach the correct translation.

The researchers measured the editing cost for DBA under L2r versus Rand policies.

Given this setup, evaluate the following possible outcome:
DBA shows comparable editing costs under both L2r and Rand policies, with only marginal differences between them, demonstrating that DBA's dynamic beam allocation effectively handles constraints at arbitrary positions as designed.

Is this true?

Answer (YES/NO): NO